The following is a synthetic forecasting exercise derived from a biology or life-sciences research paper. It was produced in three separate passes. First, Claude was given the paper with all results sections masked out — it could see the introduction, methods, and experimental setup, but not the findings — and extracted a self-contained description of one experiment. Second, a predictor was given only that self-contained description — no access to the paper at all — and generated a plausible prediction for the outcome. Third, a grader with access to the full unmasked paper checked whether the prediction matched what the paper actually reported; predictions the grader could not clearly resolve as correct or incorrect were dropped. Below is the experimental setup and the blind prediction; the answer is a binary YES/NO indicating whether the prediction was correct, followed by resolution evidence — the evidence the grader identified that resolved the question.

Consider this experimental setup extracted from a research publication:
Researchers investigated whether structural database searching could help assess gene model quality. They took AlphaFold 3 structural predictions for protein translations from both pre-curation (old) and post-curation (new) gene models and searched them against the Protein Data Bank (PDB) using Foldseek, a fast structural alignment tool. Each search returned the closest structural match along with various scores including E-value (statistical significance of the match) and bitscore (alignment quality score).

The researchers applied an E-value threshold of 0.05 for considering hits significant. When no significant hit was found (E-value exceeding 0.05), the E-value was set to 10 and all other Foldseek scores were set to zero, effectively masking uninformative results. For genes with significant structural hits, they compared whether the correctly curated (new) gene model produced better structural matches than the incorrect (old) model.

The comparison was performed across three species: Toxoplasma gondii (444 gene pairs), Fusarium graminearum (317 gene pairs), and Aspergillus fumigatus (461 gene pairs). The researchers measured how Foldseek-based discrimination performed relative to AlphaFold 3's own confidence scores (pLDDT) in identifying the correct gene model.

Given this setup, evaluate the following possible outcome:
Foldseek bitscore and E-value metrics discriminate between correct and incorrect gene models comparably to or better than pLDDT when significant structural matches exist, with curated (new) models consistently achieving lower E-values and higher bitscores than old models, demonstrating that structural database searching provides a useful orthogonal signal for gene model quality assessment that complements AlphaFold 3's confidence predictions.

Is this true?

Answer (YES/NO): NO